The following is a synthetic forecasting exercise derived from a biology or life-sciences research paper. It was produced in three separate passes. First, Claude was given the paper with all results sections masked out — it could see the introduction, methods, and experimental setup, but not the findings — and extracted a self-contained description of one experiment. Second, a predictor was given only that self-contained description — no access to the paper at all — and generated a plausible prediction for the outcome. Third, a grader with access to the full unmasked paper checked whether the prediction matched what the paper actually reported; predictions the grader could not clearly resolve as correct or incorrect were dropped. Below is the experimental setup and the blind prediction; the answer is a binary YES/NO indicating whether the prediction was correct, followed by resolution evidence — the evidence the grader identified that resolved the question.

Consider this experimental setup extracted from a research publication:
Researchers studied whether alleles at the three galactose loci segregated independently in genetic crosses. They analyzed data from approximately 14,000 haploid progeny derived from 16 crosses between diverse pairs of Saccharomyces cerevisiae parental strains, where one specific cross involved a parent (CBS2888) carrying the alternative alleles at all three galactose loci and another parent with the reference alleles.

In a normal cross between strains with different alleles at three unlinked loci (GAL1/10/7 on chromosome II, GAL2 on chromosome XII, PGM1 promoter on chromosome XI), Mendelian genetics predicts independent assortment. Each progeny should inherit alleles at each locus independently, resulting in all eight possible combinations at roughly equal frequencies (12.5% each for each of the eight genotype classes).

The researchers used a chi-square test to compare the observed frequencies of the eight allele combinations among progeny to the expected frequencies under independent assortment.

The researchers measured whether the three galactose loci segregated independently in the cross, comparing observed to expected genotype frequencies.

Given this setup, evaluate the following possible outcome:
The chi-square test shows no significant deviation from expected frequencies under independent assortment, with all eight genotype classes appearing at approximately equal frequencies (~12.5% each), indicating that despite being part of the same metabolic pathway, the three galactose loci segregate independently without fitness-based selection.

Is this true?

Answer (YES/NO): YES